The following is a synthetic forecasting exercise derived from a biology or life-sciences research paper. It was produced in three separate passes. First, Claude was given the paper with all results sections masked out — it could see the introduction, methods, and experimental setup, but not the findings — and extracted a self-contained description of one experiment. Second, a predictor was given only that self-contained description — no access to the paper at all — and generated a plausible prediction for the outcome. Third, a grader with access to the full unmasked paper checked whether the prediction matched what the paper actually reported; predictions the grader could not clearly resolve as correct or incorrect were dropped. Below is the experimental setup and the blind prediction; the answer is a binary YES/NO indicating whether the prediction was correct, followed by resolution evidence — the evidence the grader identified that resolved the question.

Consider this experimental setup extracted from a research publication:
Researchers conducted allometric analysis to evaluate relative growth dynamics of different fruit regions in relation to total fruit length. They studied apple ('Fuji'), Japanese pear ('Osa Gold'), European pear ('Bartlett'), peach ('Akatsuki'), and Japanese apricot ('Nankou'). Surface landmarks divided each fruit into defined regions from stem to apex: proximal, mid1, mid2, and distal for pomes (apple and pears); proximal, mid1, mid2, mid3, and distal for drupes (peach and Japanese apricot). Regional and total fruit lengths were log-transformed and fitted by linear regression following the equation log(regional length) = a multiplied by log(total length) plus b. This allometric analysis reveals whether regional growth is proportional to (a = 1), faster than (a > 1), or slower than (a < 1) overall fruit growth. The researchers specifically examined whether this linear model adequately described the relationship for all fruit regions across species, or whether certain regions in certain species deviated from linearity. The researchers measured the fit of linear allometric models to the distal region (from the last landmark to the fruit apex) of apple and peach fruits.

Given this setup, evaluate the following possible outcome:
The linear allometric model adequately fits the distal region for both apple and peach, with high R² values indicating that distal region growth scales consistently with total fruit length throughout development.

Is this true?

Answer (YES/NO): NO